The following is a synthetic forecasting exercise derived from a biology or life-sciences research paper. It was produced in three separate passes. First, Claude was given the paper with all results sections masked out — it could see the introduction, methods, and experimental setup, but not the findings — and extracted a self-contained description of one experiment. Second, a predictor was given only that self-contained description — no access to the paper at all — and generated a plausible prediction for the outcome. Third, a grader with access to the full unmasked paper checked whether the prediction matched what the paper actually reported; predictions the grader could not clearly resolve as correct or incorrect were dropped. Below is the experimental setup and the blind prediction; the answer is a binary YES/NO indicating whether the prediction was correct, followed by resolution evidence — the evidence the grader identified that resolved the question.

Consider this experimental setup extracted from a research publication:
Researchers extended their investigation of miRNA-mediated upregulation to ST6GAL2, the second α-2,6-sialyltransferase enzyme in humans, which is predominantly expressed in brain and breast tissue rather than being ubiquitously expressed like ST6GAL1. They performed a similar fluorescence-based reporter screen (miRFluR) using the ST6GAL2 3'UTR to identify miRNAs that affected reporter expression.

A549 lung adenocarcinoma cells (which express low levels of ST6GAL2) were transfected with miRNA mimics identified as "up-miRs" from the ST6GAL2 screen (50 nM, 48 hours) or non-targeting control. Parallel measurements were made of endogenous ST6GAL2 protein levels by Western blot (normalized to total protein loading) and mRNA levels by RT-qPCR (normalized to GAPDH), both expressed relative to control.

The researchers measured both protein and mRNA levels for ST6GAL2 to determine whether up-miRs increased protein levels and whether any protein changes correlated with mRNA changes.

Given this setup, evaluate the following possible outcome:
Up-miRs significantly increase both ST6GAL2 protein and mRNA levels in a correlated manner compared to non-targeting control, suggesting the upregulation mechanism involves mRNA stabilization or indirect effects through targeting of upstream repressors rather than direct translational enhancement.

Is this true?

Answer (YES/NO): NO